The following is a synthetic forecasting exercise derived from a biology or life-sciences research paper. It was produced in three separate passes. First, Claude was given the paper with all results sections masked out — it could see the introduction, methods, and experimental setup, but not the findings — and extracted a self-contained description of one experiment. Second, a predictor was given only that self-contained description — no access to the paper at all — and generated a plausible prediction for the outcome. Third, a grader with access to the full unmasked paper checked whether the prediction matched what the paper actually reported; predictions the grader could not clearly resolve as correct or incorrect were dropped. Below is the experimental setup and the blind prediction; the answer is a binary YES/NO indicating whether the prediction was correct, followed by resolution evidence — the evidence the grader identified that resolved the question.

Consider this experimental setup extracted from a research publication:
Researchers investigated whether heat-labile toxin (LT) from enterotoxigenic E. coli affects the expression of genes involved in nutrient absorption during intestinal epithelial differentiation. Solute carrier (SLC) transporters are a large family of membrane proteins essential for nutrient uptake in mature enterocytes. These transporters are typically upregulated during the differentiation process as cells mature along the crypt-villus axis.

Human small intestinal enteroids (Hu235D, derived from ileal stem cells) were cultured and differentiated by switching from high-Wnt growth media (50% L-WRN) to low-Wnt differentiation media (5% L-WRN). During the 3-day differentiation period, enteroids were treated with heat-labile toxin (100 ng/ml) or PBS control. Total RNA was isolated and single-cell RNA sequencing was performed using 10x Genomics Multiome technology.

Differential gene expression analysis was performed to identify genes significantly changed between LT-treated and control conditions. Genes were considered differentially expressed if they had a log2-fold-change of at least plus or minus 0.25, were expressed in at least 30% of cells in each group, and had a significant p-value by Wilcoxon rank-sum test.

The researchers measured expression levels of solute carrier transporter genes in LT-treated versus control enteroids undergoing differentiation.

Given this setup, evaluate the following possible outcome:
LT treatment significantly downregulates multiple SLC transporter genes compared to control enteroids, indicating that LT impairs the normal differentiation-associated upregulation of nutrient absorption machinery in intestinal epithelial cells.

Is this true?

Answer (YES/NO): YES